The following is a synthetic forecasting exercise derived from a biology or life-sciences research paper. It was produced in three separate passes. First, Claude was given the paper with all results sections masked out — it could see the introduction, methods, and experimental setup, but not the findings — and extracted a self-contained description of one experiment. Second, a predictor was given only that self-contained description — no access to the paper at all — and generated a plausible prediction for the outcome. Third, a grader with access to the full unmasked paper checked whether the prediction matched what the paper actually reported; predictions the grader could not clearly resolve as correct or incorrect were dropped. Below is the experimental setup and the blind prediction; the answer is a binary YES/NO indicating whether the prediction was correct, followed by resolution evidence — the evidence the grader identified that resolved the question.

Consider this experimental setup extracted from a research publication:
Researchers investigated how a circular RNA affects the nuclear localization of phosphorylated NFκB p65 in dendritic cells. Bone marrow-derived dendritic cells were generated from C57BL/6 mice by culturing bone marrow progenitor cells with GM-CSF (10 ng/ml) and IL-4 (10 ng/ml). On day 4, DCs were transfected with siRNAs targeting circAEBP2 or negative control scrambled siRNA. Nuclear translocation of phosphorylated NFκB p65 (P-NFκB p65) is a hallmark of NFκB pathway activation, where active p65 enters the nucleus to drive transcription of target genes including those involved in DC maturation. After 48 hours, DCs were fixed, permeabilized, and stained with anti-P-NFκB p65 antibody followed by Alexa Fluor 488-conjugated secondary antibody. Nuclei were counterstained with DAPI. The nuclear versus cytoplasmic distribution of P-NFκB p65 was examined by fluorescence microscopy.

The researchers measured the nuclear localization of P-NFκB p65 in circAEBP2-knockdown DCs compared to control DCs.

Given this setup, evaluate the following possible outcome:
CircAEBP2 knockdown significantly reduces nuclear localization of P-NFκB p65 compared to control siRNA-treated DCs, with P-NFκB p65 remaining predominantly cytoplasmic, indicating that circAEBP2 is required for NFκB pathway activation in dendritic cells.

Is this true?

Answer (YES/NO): NO